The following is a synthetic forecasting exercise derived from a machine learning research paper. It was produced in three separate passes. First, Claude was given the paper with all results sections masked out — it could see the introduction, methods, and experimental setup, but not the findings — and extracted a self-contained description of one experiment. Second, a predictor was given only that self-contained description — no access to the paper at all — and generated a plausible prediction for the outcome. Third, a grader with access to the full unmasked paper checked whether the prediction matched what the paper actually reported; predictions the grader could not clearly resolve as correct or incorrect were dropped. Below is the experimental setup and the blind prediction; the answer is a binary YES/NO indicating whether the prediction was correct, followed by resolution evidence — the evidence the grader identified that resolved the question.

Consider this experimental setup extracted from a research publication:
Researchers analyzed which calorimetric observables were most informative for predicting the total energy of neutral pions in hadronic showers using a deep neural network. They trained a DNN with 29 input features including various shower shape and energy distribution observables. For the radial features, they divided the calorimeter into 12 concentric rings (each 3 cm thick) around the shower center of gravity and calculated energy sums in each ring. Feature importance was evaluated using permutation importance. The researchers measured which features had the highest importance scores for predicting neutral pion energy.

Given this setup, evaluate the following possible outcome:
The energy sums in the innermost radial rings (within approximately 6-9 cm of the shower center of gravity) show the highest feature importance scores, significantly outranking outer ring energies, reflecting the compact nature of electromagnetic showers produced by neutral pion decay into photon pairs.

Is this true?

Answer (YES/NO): NO